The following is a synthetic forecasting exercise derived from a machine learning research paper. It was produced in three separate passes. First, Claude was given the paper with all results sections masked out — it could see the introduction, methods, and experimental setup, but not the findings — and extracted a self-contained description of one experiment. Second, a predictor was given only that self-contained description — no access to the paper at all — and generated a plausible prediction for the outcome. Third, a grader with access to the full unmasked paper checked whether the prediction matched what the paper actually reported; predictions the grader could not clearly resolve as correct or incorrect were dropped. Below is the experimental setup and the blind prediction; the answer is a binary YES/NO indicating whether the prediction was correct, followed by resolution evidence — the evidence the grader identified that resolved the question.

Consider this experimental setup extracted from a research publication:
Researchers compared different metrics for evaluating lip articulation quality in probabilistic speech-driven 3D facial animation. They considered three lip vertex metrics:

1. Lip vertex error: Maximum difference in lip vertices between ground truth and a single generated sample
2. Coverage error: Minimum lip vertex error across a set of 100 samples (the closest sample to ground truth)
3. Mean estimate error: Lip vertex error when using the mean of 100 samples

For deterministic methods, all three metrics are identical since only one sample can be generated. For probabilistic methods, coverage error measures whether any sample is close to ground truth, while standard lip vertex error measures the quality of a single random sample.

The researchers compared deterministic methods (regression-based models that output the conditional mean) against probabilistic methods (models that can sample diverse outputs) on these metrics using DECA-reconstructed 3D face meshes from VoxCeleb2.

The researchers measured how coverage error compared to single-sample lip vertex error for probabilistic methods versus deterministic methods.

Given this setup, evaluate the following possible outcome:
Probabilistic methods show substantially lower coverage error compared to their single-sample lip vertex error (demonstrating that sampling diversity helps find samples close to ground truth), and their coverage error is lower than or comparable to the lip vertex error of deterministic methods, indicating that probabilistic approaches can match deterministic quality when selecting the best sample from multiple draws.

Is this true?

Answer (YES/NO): YES